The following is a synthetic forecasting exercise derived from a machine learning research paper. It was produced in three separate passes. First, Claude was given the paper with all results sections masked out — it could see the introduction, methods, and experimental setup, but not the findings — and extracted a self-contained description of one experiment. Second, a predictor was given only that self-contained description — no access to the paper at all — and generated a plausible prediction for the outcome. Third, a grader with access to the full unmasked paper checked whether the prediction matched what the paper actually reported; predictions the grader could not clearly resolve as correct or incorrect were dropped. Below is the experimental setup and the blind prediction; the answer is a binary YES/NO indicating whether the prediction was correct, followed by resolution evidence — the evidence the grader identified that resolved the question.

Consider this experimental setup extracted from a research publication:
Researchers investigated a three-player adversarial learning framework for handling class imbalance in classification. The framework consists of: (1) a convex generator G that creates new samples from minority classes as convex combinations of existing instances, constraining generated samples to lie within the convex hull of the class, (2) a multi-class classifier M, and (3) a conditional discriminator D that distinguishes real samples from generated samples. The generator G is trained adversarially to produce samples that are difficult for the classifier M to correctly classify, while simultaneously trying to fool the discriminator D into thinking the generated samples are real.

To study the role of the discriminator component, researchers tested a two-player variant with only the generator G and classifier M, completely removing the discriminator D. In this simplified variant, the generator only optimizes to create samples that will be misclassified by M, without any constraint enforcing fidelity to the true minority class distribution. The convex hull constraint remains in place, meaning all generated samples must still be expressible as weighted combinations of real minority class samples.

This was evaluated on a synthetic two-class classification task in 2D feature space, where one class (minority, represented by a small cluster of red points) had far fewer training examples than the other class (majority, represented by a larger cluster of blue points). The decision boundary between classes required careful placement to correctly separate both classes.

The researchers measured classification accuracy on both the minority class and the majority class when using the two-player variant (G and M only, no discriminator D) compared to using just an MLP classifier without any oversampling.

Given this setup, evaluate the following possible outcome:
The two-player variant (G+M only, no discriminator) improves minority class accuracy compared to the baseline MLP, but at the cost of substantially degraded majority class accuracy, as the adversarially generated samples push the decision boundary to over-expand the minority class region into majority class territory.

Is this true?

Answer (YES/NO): YES